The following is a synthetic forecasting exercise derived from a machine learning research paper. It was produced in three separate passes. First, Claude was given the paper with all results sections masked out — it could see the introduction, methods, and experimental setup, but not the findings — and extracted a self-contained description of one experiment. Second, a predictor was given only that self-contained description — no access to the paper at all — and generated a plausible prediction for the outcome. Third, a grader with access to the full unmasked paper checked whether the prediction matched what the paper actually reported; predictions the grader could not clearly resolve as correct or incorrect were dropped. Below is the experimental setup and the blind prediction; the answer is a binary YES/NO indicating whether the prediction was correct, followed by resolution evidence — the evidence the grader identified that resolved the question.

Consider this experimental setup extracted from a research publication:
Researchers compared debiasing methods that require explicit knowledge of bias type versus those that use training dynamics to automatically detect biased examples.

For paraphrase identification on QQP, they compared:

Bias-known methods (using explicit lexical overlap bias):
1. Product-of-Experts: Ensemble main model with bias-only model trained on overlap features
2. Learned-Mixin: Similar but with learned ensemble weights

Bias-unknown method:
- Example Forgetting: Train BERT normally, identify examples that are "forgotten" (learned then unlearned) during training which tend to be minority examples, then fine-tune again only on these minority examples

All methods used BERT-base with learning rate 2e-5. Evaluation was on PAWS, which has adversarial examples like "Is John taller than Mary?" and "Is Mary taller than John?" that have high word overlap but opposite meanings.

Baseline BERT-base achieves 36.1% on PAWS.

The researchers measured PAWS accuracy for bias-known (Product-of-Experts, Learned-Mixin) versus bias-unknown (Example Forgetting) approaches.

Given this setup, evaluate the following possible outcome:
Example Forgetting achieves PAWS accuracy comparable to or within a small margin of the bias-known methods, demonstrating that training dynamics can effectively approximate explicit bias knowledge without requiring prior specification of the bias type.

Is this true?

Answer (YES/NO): NO